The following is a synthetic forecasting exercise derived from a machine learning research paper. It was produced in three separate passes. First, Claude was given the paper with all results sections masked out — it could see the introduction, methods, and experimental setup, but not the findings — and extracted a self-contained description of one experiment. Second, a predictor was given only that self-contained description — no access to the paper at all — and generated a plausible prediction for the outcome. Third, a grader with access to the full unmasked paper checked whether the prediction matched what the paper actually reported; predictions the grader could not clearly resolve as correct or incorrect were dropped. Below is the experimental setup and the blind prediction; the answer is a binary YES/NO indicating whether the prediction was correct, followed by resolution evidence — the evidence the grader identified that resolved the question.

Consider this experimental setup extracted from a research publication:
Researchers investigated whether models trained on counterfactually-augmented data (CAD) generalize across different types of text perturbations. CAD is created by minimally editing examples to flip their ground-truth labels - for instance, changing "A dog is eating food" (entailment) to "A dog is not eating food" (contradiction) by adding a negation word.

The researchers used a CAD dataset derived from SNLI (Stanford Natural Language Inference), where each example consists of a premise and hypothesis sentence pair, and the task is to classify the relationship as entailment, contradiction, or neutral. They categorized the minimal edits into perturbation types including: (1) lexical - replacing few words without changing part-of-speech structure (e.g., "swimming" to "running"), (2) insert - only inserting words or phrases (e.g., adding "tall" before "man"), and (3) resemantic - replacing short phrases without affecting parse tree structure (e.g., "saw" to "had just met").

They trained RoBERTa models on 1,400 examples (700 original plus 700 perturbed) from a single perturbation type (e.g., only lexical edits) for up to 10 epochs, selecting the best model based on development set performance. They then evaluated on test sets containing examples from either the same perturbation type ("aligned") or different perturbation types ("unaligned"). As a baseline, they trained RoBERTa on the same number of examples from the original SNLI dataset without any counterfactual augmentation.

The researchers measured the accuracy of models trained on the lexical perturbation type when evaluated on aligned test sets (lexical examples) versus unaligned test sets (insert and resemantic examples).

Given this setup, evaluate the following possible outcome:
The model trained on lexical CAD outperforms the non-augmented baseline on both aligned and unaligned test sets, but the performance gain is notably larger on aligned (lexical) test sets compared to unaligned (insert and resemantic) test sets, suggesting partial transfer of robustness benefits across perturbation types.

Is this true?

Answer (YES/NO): NO